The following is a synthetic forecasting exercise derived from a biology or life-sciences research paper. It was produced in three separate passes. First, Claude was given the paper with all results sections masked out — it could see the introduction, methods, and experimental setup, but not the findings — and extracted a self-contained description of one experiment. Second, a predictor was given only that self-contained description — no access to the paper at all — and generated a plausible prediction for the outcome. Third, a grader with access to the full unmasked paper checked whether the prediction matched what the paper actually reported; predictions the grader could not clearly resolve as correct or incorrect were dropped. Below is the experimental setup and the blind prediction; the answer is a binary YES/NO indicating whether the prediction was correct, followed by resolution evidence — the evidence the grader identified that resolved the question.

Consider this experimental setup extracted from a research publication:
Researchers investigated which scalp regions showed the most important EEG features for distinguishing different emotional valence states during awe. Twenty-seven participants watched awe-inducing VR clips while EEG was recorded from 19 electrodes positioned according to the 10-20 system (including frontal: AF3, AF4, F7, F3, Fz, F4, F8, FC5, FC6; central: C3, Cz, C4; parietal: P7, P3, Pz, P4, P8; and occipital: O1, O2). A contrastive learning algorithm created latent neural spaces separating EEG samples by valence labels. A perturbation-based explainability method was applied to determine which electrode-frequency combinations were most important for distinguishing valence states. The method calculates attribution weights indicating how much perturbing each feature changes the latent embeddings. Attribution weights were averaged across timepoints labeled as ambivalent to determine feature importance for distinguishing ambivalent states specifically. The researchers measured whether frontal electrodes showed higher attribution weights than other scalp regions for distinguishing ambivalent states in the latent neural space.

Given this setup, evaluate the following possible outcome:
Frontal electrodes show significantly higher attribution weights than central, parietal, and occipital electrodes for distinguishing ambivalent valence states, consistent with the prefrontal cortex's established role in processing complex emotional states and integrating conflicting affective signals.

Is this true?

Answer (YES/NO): NO